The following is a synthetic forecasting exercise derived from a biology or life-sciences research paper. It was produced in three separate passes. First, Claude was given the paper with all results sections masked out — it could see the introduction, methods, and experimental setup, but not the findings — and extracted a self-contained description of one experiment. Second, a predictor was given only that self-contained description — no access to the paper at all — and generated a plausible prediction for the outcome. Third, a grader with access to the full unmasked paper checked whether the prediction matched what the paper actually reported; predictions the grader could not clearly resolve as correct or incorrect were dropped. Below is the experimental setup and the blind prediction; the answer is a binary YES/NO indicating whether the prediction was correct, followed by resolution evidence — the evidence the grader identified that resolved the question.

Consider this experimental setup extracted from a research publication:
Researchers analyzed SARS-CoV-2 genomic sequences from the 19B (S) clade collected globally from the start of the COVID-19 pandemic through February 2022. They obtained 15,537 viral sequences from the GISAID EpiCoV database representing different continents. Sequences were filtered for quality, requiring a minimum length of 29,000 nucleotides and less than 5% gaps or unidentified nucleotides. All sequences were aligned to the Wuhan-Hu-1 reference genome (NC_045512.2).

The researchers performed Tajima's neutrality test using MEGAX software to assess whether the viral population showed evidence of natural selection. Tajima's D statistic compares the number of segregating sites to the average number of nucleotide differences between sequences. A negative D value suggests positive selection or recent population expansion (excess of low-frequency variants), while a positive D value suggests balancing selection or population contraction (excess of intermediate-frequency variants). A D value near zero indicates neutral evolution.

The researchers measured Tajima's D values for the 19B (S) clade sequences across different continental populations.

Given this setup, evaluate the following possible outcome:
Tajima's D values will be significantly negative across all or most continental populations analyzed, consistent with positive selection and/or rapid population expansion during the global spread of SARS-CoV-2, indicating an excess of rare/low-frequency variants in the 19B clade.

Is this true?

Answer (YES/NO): NO